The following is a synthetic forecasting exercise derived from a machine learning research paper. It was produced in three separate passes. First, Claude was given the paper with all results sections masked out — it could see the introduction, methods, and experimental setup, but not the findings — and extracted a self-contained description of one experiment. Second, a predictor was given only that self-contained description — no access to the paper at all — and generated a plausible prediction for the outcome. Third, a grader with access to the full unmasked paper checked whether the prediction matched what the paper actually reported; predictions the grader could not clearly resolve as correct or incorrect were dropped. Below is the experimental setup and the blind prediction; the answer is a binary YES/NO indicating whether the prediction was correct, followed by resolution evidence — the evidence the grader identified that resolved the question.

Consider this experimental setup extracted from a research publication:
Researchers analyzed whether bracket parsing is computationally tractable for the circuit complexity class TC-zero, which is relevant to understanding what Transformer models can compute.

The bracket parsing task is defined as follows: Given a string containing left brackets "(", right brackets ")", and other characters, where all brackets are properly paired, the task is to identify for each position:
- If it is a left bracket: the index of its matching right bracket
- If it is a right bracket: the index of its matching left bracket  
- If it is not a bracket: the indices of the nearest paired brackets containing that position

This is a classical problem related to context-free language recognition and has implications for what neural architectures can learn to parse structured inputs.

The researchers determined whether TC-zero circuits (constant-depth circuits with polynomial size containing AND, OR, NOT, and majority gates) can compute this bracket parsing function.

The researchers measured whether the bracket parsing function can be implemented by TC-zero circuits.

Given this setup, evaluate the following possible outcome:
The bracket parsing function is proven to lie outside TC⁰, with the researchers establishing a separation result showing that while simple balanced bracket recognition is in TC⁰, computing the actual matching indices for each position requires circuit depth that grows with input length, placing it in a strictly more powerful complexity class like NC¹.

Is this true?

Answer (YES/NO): NO